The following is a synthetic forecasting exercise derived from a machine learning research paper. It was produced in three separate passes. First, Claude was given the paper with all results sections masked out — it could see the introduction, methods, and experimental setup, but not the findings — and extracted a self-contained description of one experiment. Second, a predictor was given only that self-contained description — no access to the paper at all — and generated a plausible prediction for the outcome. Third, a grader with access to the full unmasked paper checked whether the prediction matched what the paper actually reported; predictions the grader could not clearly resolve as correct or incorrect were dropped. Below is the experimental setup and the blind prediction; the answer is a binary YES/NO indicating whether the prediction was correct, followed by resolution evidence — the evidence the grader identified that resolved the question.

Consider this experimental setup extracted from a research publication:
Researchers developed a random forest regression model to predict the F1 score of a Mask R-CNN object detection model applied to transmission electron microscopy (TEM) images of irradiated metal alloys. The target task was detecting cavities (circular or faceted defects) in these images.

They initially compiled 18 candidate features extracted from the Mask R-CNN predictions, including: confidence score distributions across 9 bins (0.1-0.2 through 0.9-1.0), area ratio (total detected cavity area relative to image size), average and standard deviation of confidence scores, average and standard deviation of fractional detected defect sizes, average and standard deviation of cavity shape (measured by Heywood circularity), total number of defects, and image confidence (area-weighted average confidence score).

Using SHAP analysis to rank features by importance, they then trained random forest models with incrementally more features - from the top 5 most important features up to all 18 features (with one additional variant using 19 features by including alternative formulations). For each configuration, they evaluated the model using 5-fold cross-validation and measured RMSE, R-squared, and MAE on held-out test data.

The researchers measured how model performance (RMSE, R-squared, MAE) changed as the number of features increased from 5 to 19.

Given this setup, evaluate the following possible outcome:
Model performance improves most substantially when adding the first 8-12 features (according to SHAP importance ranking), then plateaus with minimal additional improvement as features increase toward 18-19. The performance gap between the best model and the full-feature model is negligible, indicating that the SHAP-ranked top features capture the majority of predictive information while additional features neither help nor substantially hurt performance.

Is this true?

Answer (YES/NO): NO